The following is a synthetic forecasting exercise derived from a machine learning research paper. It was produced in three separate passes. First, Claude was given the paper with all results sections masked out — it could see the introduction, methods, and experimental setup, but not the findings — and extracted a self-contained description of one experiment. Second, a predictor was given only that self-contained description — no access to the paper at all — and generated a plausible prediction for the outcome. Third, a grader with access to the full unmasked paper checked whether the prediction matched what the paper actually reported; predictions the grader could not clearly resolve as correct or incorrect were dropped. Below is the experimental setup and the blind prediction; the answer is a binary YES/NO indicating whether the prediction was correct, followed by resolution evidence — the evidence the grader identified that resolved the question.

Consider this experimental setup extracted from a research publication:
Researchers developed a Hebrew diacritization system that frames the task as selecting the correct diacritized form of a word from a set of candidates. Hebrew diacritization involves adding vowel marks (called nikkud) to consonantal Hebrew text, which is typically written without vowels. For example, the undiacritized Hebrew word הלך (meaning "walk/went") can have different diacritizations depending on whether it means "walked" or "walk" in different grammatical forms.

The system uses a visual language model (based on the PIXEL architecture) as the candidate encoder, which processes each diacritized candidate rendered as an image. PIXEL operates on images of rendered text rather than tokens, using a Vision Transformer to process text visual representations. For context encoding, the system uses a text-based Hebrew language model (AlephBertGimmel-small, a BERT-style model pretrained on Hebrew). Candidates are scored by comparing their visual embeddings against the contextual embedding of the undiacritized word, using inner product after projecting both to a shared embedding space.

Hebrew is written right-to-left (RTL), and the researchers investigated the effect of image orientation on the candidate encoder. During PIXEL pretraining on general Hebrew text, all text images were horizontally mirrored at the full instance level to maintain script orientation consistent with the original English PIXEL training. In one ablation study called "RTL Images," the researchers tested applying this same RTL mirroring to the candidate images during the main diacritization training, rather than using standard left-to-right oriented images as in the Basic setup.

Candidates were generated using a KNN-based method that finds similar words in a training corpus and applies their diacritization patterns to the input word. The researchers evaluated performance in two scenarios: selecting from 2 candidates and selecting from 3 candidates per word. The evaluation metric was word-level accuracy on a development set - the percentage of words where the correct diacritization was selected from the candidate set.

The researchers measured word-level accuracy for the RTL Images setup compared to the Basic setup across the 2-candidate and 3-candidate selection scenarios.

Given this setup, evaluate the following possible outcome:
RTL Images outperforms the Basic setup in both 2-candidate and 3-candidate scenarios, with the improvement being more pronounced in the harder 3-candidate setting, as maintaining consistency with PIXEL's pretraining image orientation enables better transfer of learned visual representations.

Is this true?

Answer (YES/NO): NO